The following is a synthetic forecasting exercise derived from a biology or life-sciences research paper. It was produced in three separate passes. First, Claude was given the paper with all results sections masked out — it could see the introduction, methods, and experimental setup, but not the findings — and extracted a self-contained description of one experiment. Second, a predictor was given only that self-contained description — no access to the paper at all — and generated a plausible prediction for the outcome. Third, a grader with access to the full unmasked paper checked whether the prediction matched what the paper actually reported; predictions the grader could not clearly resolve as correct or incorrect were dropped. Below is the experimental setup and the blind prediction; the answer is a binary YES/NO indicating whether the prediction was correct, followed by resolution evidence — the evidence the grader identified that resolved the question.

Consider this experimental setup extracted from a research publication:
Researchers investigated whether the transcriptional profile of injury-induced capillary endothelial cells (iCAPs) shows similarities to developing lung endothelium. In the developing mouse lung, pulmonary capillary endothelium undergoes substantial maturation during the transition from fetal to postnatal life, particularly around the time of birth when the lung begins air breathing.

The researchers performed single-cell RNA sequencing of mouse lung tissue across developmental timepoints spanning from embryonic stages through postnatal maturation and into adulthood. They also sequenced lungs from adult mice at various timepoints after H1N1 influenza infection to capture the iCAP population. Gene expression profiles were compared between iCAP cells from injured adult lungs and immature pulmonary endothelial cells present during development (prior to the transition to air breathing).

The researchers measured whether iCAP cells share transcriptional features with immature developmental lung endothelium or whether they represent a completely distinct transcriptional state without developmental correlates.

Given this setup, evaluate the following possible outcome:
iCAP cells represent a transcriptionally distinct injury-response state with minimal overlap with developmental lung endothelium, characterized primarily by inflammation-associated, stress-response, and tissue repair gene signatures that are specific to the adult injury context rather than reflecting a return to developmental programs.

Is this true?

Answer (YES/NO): NO